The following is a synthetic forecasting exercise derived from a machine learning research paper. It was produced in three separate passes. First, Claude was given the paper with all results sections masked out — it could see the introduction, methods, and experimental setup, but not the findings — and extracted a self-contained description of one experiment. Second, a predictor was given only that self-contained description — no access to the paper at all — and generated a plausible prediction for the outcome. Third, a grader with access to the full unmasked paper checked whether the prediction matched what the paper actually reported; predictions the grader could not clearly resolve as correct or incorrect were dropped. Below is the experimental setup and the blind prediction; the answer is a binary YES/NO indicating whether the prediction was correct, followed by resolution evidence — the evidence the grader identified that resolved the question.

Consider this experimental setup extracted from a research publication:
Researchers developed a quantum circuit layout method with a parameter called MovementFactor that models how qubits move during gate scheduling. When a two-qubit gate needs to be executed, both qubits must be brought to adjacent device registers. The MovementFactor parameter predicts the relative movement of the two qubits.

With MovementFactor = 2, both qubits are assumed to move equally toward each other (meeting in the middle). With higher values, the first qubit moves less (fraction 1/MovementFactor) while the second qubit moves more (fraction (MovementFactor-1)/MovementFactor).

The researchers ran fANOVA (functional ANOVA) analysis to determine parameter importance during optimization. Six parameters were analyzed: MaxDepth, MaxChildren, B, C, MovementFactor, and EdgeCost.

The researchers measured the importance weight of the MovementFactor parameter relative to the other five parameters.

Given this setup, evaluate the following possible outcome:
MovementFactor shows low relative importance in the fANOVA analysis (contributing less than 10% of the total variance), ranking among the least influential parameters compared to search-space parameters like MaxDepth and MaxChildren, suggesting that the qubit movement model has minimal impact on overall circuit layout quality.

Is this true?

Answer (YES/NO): YES